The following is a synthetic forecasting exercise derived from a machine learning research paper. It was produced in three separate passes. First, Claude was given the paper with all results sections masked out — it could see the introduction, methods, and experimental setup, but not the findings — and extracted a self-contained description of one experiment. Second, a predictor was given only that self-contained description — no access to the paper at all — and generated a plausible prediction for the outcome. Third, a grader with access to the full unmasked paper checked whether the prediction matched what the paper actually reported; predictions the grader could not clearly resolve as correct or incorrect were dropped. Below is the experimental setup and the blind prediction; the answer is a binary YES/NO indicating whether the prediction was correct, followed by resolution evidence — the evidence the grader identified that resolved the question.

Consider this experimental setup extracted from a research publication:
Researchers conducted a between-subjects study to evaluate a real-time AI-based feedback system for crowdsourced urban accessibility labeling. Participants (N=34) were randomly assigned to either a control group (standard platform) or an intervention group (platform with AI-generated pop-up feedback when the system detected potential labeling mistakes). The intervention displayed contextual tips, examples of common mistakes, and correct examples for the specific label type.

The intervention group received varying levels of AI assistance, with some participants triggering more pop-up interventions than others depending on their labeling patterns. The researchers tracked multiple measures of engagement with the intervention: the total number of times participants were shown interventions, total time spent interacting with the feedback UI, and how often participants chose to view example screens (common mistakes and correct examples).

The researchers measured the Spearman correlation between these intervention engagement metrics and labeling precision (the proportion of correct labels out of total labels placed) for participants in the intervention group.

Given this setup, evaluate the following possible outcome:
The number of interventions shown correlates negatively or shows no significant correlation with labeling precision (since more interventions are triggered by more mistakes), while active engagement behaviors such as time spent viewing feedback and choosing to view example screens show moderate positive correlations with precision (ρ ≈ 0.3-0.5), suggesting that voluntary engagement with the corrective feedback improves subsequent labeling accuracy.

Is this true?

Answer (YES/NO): NO